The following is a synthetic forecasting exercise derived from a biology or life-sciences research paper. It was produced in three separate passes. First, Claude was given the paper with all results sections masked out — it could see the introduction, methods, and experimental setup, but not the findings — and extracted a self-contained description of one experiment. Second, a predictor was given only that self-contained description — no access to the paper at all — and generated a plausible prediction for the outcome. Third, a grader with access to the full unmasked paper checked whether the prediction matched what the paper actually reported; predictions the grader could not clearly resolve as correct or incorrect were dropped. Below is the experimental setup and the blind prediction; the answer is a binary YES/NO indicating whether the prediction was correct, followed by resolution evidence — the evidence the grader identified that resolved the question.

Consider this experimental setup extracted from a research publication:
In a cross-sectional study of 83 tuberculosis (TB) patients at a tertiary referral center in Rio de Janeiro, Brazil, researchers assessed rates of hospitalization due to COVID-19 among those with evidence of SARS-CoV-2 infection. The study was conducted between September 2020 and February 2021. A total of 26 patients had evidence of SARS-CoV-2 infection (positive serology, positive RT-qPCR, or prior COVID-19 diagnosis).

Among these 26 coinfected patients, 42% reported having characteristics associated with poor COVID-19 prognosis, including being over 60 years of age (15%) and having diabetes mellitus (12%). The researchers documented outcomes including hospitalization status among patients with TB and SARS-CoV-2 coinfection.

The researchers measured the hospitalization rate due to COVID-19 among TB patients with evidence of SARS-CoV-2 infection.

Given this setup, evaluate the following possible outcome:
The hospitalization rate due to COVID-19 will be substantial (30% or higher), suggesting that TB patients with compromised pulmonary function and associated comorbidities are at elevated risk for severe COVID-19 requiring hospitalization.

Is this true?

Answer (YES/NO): NO